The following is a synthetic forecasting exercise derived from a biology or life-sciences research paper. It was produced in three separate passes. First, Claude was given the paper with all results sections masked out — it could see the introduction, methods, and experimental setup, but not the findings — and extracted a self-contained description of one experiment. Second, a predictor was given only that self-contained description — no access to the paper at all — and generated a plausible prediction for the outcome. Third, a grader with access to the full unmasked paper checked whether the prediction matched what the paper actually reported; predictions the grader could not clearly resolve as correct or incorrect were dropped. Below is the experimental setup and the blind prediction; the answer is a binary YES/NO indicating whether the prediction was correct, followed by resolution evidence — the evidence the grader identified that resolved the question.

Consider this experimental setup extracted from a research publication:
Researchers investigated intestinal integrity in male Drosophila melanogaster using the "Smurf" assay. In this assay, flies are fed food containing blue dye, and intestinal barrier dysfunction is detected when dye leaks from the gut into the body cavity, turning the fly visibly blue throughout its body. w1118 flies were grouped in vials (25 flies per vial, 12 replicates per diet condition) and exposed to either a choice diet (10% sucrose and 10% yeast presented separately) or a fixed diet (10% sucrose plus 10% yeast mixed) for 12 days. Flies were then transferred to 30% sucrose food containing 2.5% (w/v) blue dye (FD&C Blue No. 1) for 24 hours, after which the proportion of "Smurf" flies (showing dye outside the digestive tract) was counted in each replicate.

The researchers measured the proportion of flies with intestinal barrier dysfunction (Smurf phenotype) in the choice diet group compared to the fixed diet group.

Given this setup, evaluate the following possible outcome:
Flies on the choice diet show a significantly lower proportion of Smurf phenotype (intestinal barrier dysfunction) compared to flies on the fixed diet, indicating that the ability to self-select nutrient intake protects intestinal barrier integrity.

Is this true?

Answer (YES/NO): NO